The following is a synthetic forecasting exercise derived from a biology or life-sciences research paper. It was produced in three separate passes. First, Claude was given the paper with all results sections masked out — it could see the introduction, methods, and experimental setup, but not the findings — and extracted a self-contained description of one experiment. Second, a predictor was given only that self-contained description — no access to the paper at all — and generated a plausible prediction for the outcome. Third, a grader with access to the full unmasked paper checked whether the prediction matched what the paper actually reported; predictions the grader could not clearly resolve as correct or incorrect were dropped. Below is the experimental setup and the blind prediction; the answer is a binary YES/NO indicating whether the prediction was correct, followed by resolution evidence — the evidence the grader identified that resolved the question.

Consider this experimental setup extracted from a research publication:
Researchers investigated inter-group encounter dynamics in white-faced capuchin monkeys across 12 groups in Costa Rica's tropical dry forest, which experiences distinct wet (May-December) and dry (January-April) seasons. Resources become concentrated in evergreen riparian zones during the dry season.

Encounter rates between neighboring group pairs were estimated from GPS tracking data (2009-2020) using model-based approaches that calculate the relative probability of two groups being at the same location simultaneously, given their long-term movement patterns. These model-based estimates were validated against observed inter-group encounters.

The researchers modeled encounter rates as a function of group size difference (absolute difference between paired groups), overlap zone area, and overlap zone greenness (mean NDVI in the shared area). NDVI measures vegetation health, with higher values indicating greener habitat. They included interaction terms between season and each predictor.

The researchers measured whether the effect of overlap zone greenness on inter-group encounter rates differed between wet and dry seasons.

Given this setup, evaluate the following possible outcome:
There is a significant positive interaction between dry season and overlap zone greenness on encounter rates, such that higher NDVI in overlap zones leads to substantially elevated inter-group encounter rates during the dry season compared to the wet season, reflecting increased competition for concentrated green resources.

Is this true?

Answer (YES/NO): YES